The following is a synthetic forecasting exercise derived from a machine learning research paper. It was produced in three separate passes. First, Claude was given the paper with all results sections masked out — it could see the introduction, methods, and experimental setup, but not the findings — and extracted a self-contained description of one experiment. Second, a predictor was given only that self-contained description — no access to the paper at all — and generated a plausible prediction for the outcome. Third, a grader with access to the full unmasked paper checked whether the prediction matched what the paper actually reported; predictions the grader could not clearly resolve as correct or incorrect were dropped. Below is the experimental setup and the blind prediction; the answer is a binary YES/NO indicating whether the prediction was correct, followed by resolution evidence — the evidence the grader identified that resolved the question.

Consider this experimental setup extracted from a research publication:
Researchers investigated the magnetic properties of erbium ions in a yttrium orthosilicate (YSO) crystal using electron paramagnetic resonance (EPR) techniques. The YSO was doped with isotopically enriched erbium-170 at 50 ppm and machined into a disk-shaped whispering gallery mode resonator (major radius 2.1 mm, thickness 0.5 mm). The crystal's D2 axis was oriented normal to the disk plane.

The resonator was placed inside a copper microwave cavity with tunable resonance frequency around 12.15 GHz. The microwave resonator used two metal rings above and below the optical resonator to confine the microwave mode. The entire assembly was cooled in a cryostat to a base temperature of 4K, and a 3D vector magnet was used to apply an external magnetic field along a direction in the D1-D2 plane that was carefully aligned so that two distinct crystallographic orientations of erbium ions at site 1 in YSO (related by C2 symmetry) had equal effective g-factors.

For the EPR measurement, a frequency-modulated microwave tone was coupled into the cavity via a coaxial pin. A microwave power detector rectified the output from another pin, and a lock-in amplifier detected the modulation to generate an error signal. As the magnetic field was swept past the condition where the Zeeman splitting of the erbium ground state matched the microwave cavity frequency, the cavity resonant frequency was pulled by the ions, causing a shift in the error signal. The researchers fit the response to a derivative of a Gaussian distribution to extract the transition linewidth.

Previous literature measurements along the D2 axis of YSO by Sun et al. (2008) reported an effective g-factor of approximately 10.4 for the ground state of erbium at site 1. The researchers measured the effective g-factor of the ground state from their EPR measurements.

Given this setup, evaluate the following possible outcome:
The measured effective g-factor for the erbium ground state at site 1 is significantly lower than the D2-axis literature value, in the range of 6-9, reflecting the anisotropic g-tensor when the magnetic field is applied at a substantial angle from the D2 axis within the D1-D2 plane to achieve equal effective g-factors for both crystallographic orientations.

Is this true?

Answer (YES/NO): NO